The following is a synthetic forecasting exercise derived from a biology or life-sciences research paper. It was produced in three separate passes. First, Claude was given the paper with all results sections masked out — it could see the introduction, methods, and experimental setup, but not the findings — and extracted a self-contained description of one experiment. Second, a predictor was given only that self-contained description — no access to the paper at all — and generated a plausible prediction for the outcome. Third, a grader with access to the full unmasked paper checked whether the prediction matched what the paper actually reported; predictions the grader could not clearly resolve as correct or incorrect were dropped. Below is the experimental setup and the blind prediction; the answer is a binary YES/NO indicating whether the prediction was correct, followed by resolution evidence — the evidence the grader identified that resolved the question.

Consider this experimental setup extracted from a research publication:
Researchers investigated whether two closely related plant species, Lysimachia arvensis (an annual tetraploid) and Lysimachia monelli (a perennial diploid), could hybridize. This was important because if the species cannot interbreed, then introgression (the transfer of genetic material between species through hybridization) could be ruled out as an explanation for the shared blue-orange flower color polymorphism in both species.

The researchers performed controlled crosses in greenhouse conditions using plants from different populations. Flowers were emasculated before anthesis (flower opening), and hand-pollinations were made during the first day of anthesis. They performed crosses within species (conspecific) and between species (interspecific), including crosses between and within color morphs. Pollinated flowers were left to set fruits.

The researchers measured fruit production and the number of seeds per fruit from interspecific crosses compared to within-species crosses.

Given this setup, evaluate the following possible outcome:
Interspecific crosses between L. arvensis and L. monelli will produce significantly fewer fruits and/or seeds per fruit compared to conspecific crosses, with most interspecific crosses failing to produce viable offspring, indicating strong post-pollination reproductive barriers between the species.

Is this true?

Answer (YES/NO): YES